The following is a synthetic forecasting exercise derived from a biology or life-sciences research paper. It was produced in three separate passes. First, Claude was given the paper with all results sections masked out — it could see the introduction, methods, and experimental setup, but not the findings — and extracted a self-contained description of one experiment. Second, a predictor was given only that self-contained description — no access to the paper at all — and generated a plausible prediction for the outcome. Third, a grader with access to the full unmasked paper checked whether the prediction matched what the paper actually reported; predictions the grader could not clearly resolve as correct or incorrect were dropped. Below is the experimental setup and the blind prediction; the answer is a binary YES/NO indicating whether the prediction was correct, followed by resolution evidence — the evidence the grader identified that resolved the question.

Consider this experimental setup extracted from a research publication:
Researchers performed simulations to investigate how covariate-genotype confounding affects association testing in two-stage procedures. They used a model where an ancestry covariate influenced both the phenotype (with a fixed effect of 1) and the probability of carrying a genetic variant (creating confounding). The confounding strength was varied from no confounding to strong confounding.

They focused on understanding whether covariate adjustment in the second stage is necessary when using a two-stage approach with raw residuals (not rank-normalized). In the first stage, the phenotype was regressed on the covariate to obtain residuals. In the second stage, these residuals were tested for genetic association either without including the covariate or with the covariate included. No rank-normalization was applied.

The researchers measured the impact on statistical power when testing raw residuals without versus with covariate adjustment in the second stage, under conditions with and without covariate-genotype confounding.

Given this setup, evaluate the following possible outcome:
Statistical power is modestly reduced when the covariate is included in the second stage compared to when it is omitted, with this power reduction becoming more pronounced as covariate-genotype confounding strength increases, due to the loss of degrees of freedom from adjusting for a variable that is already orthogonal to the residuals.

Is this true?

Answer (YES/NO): NO